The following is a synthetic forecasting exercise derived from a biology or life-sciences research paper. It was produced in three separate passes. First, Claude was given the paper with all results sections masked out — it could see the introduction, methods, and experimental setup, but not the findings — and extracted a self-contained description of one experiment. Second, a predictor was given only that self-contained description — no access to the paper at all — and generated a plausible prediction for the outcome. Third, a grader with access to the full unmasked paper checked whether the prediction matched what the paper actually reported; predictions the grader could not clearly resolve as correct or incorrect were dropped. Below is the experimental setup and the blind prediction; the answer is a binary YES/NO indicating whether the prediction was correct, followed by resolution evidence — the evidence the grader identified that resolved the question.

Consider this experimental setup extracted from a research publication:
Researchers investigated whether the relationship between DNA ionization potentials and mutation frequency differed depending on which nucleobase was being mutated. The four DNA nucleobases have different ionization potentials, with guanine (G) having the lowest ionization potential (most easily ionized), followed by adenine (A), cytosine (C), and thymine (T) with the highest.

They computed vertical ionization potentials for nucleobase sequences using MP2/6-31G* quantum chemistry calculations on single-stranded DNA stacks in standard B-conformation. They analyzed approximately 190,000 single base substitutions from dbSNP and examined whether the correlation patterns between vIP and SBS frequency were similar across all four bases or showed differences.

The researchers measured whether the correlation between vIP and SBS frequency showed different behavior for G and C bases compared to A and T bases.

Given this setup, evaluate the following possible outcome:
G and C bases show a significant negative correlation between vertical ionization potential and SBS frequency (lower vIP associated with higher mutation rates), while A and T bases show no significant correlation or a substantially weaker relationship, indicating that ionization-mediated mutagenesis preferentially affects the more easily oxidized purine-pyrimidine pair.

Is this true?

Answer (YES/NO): YES